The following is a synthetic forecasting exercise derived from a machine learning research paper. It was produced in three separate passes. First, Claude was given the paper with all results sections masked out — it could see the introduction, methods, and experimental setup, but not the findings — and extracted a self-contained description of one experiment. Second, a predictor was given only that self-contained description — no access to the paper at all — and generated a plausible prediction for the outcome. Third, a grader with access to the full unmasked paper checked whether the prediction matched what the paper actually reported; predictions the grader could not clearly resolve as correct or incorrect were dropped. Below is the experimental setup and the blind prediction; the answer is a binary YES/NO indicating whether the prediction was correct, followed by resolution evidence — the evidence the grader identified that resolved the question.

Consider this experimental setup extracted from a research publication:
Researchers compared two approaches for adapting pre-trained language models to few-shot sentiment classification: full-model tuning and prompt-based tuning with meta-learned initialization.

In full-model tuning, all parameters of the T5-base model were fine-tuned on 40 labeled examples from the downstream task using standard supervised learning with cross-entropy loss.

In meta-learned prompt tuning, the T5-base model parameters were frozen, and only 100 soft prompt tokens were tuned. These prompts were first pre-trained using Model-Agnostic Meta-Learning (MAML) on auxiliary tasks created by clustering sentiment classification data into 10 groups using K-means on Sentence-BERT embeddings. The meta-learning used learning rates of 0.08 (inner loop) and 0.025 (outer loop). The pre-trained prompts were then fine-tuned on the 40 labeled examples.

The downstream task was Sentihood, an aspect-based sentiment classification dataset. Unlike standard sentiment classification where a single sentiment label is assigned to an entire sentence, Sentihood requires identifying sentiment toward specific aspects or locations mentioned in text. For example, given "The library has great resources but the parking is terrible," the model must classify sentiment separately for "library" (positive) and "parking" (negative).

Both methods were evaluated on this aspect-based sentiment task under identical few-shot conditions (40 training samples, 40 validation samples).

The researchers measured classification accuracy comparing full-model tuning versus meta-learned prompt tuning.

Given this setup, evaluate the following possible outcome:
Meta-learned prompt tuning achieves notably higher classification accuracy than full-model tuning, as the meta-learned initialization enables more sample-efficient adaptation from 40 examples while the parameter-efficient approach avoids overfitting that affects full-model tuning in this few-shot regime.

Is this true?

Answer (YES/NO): NO